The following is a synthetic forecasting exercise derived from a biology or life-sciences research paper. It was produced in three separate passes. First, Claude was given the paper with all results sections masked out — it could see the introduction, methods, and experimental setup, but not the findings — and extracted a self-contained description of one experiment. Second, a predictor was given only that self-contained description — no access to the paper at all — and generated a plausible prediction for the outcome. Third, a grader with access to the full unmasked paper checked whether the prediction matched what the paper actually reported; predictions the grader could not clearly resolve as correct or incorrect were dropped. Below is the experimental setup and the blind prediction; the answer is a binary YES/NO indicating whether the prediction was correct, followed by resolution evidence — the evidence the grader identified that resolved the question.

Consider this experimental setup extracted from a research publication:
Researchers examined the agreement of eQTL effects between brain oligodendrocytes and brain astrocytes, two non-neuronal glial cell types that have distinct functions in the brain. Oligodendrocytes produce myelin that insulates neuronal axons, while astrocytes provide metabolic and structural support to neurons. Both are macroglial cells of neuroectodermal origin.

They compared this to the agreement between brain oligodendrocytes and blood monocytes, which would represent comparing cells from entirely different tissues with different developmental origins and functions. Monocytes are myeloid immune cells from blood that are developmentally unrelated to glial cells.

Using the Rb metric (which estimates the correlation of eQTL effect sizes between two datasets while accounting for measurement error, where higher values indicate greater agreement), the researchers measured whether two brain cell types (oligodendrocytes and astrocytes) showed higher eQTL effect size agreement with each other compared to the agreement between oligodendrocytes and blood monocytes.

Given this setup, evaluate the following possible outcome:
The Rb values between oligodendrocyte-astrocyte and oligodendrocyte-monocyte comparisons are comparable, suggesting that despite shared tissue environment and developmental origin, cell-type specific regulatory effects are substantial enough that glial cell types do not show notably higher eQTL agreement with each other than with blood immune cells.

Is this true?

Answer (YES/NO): NO